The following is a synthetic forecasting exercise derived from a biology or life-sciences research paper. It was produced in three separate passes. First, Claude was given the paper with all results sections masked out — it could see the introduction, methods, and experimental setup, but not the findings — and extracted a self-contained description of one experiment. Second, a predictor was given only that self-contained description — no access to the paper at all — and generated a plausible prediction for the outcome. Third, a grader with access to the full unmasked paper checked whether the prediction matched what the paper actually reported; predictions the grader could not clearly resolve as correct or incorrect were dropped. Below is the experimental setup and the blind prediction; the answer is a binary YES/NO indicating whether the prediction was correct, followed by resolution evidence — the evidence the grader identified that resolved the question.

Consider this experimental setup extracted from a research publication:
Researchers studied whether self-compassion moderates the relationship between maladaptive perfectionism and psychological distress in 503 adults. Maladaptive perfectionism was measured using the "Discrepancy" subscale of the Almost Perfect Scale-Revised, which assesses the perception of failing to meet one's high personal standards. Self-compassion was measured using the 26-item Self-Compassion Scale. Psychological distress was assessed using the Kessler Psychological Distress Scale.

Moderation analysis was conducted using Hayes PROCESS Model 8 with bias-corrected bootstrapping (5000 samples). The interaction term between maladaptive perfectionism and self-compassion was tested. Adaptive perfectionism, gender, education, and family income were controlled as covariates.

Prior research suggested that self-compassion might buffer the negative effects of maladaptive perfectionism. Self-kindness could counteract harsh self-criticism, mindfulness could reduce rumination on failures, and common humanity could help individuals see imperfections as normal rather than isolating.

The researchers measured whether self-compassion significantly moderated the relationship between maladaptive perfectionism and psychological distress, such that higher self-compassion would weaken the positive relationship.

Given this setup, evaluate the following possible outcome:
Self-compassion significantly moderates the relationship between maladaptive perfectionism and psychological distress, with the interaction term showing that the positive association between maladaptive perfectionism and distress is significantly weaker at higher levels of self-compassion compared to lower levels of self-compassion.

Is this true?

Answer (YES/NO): NO